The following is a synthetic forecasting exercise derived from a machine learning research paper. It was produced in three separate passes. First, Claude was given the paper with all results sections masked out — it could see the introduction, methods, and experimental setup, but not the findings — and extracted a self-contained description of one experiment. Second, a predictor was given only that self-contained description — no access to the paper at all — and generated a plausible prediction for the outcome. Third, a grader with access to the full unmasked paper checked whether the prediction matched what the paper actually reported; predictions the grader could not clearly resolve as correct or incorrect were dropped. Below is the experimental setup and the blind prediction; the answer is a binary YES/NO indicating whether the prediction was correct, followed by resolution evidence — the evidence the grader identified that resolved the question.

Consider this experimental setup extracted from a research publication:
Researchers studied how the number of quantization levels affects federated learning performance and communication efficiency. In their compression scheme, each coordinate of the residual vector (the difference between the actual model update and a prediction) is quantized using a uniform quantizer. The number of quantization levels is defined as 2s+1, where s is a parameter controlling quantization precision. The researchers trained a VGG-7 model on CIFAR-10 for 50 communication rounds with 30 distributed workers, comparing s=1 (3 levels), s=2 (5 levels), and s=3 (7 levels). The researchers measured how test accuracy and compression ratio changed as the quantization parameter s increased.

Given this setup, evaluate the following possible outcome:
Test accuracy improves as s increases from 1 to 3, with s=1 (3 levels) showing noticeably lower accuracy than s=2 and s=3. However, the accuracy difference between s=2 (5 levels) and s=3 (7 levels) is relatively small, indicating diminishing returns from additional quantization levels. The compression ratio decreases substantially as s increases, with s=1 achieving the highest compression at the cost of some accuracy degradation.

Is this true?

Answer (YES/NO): YES